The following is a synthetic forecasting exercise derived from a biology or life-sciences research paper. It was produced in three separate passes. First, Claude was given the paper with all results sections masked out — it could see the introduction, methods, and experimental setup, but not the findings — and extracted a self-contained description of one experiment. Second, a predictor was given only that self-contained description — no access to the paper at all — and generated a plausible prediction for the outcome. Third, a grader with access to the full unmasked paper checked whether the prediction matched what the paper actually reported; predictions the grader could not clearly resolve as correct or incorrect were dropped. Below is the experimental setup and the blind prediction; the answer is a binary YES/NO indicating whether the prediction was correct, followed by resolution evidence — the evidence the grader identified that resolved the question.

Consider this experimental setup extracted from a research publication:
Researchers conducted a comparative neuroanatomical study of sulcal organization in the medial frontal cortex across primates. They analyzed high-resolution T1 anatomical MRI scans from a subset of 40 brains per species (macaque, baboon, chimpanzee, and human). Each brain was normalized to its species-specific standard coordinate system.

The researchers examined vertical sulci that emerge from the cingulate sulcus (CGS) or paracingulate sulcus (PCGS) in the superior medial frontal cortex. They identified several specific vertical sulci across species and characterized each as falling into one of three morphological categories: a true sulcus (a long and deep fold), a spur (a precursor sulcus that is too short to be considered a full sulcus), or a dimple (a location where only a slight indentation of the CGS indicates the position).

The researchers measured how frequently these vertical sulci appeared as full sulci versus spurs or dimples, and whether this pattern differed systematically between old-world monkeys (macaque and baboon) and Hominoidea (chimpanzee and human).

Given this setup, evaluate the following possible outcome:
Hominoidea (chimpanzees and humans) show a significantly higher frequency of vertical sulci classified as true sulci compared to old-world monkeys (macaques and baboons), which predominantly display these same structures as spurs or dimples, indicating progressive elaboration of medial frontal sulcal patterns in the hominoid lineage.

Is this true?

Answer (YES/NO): YES